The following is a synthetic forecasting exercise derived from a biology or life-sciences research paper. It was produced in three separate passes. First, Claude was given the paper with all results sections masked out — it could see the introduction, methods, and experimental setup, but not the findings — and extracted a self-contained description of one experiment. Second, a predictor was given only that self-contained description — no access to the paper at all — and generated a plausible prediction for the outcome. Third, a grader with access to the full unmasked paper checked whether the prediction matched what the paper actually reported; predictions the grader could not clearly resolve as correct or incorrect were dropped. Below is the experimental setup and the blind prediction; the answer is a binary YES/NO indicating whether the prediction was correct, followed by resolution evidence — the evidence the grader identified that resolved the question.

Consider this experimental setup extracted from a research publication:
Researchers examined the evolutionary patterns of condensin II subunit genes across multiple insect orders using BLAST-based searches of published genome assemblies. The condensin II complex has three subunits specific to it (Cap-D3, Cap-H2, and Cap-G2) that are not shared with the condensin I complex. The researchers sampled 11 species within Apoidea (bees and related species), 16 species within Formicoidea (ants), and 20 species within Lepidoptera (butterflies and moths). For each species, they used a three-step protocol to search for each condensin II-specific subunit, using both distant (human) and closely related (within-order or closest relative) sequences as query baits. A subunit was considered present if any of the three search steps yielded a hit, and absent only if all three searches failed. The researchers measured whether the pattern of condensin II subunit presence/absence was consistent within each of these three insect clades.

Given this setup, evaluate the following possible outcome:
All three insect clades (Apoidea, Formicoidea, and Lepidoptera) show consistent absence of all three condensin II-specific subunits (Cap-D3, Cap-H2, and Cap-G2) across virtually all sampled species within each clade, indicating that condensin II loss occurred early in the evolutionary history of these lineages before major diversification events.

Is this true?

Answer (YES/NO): NO